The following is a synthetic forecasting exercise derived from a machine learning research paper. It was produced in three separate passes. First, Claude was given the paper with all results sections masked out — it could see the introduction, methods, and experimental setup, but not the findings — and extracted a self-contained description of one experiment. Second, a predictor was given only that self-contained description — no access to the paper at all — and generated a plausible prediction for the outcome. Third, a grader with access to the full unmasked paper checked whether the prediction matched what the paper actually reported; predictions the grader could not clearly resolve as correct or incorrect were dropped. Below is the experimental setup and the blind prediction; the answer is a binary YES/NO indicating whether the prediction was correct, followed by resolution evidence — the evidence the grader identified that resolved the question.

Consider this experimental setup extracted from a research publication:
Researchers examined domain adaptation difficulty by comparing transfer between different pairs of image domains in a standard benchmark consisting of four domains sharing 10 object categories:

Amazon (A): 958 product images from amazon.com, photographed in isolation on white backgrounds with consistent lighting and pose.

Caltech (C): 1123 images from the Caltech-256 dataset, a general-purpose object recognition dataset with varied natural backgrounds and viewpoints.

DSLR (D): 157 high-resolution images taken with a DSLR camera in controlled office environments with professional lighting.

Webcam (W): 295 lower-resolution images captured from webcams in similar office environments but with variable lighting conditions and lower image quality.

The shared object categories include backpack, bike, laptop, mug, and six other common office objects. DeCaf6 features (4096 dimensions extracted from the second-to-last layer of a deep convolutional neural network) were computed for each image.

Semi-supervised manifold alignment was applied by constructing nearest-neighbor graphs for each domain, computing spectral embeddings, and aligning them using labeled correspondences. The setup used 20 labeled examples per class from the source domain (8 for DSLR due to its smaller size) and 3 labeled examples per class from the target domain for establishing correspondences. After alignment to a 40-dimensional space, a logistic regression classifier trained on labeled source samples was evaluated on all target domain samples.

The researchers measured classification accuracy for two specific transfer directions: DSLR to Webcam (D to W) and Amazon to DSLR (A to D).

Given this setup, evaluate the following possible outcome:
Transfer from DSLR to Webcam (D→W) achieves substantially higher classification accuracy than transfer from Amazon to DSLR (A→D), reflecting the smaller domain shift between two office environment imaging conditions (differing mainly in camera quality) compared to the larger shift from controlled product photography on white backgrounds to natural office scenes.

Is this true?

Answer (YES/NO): NO